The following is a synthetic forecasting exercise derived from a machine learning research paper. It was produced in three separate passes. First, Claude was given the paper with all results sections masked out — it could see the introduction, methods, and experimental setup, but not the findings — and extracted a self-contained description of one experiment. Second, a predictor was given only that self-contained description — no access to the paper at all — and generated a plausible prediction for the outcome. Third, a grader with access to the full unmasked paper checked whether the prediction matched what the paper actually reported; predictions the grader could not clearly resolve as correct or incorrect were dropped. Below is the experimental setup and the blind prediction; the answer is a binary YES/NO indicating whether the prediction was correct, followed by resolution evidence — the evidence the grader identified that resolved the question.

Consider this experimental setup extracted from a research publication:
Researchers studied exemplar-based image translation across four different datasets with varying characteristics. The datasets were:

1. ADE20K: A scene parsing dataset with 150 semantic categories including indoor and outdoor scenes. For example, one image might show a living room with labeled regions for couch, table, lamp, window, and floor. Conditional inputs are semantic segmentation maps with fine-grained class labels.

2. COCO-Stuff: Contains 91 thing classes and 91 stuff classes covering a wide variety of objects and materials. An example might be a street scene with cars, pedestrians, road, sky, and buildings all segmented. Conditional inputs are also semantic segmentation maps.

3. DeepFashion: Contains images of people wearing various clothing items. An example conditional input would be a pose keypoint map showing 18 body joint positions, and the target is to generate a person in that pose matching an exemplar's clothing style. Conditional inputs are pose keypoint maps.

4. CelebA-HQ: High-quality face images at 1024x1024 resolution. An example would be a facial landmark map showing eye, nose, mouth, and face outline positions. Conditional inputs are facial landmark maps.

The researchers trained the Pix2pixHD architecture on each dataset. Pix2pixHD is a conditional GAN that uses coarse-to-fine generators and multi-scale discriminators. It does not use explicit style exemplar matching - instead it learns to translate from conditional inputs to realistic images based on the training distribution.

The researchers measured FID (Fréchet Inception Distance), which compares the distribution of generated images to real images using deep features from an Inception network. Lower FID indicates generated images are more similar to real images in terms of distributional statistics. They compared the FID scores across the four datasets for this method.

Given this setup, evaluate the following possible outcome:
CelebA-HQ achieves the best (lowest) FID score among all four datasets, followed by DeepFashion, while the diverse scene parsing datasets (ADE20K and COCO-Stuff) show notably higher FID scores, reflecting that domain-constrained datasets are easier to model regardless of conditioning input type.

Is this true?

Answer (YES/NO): NO